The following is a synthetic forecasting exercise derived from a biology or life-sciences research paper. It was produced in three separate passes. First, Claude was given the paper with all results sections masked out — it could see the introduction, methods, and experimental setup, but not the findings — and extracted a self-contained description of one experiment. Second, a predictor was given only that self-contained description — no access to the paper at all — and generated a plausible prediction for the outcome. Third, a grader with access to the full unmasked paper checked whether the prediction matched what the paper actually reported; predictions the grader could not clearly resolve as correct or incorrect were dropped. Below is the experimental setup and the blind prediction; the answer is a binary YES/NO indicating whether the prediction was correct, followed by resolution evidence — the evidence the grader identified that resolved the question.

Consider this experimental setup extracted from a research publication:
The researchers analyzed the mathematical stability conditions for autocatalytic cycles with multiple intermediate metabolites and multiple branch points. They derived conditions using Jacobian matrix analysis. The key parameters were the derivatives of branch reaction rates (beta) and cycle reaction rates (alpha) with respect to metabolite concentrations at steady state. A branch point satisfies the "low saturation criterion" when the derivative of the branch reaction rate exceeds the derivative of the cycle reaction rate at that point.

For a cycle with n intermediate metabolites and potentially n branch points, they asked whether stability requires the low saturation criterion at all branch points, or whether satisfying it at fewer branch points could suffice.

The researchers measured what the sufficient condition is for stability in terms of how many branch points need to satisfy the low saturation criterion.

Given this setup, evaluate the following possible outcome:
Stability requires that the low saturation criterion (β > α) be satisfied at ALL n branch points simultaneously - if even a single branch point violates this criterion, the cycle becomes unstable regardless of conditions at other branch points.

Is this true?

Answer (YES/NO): NO